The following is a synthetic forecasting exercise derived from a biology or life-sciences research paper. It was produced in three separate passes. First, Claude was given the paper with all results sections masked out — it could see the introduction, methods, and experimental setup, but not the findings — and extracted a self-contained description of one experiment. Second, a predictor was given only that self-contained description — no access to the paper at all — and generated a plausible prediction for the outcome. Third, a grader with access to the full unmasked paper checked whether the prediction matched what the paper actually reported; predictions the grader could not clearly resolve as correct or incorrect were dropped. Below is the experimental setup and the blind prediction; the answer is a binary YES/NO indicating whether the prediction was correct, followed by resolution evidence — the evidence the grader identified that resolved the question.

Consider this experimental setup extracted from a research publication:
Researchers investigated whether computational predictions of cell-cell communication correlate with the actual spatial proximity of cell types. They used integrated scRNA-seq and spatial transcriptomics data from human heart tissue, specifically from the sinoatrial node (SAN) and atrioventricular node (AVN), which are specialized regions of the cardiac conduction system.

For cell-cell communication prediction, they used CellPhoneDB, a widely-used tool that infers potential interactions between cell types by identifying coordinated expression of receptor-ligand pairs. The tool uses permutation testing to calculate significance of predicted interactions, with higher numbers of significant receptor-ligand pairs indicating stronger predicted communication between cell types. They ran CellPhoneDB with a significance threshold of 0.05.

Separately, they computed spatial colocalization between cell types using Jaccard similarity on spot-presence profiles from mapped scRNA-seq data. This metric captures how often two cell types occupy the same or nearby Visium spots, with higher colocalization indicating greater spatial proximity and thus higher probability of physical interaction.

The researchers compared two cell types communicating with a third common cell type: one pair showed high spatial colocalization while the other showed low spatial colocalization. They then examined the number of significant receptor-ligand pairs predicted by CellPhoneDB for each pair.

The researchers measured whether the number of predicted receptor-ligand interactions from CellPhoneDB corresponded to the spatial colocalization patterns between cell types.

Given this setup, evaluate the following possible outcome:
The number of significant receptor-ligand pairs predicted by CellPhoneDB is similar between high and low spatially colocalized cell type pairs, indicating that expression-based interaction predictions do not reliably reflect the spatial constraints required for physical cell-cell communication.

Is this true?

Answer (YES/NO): YES